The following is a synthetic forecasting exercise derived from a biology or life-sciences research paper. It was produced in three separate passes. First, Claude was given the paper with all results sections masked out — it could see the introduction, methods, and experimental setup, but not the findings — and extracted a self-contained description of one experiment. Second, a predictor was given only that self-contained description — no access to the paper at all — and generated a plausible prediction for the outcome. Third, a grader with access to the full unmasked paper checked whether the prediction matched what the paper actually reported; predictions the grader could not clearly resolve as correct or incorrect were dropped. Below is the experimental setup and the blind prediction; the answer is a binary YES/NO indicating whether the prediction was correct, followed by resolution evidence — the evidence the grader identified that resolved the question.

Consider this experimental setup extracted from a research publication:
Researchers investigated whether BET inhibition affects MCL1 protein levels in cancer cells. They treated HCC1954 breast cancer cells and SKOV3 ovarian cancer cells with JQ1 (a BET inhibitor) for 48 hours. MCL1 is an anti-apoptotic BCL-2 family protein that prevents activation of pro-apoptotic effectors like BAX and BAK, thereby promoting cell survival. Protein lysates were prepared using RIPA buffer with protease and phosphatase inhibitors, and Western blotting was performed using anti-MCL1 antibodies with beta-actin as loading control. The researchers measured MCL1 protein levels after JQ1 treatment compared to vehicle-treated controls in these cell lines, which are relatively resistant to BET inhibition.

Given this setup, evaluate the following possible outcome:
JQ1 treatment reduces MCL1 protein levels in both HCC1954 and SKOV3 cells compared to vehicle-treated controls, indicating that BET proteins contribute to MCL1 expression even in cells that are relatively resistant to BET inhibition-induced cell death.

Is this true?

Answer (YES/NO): NO